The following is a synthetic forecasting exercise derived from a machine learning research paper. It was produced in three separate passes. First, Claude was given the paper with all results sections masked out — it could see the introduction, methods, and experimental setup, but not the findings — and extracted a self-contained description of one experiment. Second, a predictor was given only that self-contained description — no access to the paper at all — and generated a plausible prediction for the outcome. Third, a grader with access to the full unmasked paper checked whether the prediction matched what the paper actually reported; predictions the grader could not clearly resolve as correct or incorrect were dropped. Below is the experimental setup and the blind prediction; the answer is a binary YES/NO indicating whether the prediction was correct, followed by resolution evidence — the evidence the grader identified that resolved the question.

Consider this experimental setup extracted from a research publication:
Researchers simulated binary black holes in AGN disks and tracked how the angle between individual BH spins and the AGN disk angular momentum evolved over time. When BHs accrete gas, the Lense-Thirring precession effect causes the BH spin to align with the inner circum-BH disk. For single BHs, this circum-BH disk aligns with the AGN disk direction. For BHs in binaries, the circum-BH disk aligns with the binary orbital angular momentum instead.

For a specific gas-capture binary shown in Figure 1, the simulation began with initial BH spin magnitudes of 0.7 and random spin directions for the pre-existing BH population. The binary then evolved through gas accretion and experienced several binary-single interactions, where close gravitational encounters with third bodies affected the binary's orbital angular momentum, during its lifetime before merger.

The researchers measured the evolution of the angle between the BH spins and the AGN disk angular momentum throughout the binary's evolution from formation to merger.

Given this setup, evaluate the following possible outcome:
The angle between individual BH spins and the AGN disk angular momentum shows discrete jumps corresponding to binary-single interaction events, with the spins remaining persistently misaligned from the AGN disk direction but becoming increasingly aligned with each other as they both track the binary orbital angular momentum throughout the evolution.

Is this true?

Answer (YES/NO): NO